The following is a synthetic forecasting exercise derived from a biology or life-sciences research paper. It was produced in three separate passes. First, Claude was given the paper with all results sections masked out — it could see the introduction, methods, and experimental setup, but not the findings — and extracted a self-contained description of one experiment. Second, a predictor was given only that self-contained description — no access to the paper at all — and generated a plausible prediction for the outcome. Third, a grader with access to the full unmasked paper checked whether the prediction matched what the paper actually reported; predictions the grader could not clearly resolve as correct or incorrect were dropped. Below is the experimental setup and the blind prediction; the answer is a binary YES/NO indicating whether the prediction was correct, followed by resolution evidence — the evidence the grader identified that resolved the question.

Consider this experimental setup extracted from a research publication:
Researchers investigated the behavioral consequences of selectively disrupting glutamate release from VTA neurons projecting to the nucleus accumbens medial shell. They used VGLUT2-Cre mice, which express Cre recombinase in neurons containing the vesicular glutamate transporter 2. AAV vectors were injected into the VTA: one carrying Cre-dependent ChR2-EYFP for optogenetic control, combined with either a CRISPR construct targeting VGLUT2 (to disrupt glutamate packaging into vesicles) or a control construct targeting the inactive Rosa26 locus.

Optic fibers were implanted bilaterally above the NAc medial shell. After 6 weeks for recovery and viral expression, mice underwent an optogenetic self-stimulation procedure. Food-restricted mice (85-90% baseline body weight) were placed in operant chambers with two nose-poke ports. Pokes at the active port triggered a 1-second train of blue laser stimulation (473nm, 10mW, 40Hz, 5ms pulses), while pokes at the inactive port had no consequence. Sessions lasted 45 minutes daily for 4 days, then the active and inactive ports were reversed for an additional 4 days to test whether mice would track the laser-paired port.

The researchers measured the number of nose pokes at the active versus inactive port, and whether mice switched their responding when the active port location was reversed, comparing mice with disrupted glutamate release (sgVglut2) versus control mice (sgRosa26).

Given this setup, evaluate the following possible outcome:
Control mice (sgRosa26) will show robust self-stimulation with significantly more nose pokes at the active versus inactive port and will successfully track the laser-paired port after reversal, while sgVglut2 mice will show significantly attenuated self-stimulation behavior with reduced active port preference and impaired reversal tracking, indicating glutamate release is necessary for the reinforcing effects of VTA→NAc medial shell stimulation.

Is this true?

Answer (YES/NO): YES